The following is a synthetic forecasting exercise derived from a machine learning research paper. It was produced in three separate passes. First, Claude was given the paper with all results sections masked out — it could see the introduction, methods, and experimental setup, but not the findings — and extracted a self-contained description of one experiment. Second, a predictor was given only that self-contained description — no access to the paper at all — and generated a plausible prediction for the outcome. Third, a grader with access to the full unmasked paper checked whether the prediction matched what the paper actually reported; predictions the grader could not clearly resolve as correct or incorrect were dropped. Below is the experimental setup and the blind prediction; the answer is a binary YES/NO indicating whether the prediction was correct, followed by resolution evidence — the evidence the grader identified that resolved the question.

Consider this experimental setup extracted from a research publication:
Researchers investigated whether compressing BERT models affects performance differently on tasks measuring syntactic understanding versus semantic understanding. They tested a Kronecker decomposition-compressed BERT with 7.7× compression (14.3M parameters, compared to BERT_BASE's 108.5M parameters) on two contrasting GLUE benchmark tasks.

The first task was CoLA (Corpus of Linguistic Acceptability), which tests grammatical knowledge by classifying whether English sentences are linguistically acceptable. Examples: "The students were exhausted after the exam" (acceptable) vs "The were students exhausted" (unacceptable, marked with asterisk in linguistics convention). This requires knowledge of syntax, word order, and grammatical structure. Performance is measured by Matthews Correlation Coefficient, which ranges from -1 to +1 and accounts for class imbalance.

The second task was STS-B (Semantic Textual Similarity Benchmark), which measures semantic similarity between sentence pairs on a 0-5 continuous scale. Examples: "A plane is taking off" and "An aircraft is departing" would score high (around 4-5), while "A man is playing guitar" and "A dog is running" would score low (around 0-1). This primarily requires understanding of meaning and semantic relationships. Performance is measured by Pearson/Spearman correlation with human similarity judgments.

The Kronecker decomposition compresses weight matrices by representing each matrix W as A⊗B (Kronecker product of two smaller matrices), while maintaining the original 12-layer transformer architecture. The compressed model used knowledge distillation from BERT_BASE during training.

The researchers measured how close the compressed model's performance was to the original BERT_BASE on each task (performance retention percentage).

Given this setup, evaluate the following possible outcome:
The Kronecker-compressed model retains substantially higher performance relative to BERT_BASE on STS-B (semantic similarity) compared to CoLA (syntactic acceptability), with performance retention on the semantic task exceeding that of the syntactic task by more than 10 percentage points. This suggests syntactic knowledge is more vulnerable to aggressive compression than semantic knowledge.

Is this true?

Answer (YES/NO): YES